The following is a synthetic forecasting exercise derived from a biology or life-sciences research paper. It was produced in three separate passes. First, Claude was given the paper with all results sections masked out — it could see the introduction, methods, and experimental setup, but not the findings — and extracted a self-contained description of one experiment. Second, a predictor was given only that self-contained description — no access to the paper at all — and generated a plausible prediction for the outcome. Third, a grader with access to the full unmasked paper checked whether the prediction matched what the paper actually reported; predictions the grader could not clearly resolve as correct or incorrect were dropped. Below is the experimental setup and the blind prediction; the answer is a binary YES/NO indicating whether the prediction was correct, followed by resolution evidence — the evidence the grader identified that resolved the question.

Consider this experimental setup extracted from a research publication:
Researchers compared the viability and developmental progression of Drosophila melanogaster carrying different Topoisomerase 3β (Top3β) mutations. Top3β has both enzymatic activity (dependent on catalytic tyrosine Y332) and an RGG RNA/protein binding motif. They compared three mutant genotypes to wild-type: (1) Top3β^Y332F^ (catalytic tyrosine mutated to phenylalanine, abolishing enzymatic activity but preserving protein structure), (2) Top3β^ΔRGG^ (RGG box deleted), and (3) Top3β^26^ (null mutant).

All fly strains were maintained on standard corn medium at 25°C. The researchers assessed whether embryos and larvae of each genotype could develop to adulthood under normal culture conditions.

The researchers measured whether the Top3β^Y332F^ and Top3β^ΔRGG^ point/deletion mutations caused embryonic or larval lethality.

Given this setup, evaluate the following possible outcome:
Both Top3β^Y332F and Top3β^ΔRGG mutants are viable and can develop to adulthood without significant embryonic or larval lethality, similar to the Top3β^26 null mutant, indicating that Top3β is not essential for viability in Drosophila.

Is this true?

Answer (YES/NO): YES